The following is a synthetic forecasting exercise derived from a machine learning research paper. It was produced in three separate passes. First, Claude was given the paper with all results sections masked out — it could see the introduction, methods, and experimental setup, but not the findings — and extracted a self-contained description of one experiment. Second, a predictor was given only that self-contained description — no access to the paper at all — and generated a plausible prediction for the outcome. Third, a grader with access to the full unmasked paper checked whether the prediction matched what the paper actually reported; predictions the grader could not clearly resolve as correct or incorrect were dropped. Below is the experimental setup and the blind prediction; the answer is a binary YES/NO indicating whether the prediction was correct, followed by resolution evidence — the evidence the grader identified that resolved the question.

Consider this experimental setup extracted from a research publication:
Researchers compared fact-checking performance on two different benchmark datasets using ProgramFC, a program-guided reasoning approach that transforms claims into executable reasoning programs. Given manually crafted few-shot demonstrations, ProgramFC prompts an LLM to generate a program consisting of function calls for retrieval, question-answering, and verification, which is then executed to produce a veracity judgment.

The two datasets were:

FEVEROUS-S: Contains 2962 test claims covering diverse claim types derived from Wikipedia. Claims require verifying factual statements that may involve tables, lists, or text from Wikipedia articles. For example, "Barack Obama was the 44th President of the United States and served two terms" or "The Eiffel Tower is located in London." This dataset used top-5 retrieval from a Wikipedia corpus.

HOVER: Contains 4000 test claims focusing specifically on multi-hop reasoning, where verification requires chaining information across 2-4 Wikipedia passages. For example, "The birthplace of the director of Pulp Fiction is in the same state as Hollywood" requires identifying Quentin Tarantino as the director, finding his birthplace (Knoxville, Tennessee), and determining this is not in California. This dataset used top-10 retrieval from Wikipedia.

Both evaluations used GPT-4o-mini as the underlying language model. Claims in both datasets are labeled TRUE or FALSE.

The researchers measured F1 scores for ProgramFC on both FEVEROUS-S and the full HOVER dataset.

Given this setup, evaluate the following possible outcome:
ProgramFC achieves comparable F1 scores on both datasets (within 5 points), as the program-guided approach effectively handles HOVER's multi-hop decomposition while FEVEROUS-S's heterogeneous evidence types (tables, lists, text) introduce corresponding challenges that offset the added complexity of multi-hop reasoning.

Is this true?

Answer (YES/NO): NO